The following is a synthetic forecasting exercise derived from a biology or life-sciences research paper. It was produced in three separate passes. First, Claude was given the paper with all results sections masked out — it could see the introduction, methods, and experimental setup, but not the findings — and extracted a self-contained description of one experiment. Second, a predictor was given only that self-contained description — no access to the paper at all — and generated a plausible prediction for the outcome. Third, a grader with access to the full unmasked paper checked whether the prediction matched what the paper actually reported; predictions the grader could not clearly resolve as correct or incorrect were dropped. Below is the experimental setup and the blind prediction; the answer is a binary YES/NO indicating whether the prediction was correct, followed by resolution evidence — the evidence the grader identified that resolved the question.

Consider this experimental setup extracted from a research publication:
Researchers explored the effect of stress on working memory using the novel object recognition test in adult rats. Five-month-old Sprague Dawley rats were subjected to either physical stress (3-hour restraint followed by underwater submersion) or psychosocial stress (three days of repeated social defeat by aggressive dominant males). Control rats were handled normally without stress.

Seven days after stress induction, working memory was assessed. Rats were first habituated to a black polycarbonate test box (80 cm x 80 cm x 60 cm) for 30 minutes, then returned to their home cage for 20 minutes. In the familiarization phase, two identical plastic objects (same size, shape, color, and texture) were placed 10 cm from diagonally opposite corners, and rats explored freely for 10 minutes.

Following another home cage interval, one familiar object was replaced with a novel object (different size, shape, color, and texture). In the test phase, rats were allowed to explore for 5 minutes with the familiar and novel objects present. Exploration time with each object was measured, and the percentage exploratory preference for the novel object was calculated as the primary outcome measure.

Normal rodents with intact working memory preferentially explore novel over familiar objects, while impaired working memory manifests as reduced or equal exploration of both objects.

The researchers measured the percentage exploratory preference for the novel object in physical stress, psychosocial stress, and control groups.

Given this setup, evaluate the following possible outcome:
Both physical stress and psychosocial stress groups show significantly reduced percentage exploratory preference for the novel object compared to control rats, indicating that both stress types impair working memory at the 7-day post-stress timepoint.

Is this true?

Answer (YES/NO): NO